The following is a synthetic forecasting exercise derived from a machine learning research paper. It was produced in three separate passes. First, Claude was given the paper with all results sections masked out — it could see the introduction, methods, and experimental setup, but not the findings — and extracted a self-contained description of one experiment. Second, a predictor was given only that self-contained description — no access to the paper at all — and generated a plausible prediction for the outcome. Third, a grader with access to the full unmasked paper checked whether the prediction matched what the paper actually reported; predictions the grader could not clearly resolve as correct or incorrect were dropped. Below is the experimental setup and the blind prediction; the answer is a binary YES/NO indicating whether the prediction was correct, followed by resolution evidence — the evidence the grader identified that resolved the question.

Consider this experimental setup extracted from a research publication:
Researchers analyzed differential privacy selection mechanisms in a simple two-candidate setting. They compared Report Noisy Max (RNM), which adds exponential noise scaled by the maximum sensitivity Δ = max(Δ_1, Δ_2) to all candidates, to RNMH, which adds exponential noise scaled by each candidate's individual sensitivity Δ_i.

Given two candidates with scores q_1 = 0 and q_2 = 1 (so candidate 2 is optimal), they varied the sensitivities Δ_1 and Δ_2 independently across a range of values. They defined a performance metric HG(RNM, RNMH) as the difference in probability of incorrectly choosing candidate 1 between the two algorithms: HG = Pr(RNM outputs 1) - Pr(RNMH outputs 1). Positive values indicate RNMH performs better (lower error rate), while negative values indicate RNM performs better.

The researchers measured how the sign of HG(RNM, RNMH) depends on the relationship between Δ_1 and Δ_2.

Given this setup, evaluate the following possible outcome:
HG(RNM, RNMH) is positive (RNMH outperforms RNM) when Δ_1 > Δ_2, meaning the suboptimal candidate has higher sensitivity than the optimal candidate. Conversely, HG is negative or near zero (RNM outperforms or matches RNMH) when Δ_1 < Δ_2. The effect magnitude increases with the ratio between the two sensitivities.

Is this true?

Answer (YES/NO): NO